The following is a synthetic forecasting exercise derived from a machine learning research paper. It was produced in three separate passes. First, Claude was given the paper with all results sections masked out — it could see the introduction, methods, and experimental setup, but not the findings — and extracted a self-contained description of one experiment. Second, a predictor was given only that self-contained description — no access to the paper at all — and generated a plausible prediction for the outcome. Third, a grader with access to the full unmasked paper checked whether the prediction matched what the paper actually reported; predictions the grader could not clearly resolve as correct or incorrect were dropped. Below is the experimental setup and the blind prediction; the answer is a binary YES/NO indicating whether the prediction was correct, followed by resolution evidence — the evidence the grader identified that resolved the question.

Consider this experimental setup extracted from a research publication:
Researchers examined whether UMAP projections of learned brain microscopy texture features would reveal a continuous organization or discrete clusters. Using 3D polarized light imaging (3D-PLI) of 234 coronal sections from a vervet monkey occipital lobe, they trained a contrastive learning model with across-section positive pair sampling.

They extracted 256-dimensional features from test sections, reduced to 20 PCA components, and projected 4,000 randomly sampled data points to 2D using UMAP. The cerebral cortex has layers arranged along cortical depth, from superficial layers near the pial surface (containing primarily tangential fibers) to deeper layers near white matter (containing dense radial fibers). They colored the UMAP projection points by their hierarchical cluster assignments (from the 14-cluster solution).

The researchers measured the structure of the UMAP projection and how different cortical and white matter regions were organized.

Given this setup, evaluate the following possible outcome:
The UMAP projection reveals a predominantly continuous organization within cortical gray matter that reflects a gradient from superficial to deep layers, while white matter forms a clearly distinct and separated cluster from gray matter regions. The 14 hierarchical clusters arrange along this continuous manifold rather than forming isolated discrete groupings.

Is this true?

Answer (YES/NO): NO